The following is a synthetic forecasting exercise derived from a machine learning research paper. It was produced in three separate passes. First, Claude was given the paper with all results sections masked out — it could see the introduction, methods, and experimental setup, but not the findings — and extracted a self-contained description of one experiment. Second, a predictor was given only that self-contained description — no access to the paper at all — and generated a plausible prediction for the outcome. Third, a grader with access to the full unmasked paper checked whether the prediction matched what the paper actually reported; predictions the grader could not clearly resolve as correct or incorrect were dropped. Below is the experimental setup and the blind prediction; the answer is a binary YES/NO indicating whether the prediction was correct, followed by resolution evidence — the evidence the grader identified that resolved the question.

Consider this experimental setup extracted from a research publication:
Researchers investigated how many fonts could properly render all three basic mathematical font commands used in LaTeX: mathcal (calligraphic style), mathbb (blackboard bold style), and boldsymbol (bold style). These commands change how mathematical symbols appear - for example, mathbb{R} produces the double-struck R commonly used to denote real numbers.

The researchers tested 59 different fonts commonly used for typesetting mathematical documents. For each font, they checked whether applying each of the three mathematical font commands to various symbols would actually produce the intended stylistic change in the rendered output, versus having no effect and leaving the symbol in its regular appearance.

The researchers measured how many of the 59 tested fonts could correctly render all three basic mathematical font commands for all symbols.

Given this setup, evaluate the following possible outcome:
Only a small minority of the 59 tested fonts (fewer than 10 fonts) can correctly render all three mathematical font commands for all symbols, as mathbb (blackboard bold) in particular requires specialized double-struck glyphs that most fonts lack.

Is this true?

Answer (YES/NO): NO